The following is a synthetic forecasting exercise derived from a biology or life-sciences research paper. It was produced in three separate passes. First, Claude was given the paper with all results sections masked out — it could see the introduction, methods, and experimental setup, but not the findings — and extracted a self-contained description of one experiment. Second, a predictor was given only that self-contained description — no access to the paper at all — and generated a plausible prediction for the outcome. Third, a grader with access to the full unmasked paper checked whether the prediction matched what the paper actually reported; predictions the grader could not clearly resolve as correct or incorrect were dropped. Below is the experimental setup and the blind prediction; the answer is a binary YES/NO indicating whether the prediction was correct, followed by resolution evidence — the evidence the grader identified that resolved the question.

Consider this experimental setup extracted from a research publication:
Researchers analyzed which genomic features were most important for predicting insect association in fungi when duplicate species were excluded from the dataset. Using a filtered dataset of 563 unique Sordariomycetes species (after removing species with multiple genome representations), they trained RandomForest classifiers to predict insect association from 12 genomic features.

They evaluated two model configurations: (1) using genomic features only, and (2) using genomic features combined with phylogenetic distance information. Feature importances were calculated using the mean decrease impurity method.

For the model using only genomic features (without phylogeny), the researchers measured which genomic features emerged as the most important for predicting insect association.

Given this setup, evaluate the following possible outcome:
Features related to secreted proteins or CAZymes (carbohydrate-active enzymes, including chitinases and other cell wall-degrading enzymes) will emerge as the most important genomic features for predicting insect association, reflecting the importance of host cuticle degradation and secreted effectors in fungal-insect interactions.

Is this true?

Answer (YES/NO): NO